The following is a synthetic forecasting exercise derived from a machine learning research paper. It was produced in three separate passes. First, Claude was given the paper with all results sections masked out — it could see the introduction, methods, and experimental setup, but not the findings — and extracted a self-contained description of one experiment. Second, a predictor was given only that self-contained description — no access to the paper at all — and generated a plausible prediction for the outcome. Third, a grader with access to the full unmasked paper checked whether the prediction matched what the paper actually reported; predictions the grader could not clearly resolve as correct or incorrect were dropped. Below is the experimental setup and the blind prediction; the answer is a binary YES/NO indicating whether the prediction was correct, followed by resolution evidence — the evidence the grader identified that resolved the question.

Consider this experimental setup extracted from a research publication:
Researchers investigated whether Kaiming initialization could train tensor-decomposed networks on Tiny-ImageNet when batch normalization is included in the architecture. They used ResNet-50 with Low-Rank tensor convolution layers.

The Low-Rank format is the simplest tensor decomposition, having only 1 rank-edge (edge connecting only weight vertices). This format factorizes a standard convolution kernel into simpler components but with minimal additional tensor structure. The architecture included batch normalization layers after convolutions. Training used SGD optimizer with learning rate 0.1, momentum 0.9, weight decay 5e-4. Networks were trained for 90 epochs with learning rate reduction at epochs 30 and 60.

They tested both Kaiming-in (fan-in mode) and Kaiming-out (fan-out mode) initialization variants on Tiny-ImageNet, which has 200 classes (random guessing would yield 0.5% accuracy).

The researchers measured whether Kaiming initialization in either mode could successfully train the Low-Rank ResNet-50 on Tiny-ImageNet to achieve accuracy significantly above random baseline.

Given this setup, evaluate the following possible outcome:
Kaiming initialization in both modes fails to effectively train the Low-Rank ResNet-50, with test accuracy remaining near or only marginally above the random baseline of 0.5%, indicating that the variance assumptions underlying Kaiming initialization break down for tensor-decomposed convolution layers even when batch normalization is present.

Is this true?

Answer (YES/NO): NO